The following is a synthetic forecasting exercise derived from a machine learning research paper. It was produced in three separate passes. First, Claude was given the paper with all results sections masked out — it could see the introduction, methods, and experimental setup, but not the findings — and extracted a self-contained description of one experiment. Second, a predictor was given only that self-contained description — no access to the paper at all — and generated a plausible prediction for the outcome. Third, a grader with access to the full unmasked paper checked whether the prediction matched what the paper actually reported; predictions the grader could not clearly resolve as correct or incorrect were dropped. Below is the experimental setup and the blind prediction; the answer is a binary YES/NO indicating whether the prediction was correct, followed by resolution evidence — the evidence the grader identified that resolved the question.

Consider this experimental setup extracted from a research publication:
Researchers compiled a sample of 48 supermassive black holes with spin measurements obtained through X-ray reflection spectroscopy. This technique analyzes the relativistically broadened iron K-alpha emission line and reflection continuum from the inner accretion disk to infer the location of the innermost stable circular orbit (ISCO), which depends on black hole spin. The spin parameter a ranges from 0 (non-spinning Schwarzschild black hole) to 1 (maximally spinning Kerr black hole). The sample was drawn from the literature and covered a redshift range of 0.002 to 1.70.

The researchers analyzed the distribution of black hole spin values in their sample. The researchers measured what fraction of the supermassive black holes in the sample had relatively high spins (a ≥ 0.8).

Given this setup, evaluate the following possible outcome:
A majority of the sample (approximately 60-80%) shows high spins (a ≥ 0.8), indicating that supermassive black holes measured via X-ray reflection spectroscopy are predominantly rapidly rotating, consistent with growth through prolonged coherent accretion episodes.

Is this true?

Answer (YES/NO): YES